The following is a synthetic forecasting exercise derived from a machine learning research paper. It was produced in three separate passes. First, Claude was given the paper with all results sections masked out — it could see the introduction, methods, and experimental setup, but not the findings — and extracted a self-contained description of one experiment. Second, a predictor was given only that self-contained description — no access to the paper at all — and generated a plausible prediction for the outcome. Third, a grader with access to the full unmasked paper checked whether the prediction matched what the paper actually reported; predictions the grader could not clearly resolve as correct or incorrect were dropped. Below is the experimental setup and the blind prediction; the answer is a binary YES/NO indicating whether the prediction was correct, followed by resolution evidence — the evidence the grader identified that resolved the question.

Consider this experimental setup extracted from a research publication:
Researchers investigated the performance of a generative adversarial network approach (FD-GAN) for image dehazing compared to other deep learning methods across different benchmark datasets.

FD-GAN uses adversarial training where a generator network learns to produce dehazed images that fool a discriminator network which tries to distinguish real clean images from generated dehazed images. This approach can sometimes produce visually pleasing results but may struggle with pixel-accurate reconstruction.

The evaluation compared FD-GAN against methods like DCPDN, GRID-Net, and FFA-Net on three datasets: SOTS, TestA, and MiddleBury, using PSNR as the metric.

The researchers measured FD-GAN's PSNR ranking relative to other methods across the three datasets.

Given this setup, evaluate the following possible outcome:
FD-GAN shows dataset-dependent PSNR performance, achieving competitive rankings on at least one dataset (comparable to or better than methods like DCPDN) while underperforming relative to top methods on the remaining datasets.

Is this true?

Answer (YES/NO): YES